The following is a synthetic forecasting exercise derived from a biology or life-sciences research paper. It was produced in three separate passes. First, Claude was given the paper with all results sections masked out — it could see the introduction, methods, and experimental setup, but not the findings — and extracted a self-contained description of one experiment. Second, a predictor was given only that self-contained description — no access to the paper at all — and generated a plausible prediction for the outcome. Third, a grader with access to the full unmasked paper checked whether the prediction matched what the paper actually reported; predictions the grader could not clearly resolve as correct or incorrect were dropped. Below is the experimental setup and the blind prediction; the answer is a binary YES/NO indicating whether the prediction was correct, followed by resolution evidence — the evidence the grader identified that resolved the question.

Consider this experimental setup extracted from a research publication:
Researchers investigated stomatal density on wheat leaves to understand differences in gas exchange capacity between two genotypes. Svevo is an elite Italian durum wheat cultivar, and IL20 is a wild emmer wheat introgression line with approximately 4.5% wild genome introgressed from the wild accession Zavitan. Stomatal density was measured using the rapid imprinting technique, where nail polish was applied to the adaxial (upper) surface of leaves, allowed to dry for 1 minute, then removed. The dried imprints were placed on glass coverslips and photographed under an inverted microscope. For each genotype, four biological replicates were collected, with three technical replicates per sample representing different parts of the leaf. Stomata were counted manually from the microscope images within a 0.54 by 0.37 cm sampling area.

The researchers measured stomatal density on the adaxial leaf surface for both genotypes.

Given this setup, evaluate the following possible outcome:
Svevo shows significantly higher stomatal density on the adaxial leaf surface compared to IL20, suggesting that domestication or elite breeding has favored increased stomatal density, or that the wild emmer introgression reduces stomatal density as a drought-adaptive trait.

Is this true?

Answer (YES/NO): NO